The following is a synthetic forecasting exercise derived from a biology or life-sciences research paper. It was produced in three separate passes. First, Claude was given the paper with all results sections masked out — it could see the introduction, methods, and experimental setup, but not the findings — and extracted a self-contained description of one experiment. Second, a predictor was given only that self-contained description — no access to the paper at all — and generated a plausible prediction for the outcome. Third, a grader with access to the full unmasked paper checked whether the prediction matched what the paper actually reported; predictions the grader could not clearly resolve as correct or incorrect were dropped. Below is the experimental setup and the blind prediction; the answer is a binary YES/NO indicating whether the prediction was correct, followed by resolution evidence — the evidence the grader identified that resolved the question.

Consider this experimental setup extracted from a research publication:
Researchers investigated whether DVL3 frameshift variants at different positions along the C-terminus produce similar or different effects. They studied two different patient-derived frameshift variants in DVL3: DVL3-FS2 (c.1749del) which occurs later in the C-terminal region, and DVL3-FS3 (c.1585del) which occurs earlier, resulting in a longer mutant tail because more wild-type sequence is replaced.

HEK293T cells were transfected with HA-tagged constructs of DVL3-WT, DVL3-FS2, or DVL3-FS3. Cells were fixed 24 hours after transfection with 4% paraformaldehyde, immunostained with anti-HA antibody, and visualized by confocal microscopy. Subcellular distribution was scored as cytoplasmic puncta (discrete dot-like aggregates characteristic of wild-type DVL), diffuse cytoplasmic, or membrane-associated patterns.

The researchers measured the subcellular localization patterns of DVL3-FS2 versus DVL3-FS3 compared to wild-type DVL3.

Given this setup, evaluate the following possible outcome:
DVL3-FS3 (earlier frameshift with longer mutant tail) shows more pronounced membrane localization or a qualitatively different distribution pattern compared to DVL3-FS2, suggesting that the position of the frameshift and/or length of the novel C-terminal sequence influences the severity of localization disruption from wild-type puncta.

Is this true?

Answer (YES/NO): NO